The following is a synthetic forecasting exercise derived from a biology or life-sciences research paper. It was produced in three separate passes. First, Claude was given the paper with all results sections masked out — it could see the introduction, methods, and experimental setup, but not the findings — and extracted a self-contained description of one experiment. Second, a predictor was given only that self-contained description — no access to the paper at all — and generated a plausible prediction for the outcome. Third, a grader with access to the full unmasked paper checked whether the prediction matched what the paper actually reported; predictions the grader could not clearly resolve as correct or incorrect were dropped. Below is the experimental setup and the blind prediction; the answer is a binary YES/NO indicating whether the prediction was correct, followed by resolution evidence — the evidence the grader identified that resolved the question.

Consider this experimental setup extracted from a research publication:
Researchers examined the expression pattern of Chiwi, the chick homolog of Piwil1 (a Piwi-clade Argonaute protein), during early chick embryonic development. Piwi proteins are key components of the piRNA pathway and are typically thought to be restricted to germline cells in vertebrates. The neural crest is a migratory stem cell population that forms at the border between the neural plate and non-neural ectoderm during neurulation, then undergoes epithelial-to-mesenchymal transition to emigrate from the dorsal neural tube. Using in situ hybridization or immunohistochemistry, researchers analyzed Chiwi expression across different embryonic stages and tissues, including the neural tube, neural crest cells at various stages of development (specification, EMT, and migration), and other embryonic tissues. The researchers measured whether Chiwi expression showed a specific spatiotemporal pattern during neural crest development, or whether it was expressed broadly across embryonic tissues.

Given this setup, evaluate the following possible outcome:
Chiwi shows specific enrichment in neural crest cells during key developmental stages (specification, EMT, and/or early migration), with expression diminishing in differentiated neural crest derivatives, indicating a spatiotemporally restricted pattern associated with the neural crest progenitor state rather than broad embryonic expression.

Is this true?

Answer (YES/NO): NO